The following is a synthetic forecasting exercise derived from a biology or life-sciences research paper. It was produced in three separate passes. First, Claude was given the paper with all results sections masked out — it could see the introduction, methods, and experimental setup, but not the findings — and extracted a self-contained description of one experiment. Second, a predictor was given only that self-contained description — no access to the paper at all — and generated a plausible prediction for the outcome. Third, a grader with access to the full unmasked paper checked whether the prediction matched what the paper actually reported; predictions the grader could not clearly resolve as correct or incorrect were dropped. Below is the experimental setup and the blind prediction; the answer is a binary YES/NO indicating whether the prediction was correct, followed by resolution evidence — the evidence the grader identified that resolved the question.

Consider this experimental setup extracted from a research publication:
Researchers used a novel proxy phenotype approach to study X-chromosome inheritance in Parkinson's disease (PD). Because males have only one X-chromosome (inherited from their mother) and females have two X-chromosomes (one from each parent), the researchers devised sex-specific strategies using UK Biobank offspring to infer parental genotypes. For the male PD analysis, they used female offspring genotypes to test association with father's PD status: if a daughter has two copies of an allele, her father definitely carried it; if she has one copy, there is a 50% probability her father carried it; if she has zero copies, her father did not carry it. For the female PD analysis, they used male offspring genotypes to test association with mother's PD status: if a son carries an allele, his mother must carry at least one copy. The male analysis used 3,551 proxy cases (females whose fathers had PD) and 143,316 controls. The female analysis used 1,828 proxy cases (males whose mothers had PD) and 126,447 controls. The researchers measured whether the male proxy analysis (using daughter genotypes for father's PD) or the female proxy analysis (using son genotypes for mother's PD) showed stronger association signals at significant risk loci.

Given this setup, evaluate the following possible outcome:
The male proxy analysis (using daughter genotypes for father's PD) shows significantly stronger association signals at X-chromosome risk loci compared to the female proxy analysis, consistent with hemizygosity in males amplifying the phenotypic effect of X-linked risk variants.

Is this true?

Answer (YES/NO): NO